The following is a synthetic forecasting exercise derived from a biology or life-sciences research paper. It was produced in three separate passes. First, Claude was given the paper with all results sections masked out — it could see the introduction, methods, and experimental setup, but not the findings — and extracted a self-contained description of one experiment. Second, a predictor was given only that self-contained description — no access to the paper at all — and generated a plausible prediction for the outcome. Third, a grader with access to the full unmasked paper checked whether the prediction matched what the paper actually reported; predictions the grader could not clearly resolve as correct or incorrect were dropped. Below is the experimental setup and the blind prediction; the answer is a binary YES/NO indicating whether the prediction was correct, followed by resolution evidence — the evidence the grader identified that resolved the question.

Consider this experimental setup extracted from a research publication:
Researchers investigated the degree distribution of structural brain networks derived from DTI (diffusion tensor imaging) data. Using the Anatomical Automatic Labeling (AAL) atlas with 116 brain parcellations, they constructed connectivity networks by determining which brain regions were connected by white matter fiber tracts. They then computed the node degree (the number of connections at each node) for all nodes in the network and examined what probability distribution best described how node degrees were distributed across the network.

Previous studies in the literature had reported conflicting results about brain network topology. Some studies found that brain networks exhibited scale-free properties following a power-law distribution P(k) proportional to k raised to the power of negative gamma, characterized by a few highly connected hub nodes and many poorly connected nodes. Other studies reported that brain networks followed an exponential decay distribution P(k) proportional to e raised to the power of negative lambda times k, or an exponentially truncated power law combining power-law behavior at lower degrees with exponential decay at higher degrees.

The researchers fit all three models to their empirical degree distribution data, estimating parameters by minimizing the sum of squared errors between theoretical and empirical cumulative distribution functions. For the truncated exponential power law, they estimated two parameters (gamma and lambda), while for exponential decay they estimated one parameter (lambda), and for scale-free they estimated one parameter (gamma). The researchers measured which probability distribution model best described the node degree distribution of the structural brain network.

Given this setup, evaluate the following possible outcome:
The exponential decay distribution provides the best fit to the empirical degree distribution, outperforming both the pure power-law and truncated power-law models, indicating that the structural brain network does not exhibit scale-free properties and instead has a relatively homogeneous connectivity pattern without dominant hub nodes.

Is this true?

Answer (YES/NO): YES